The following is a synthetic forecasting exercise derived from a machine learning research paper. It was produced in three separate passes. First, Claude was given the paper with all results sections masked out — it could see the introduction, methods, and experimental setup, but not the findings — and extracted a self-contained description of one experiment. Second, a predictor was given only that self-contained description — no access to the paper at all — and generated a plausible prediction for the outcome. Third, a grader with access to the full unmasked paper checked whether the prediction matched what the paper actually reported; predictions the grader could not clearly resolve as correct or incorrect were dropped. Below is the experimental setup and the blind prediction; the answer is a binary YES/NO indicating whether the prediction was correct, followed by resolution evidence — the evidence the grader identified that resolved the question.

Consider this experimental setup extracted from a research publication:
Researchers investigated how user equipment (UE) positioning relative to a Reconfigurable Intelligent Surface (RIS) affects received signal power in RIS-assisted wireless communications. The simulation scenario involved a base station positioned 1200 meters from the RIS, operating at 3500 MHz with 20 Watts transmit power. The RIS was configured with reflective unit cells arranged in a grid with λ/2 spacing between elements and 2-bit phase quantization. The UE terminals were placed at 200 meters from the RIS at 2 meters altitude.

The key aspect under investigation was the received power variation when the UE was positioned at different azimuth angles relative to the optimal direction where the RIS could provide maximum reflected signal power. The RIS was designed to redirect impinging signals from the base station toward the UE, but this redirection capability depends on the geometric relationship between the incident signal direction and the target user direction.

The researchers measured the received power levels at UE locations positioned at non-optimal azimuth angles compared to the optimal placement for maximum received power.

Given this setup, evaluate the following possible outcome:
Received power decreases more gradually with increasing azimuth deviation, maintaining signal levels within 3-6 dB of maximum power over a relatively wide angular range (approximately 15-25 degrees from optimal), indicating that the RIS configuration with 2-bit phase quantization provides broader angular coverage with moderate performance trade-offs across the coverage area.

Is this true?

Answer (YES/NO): NO